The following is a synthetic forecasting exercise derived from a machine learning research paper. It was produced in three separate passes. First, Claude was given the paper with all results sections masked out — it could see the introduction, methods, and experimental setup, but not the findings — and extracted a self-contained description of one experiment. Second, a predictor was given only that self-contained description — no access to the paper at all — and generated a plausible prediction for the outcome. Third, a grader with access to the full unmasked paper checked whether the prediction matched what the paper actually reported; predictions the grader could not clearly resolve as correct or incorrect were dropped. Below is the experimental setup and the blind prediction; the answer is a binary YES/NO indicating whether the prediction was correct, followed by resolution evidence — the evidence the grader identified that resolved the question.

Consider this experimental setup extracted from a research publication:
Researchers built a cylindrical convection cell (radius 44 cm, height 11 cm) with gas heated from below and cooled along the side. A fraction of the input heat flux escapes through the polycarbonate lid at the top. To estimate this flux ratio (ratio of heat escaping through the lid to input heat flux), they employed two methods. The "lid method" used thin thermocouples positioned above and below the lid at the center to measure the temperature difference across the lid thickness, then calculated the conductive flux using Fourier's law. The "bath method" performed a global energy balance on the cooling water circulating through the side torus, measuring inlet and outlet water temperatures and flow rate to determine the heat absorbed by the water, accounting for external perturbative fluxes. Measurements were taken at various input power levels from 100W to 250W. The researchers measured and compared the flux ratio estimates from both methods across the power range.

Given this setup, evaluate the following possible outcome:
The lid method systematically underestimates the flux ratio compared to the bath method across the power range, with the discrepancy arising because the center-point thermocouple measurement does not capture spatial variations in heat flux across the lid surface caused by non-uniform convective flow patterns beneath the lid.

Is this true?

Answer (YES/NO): NO